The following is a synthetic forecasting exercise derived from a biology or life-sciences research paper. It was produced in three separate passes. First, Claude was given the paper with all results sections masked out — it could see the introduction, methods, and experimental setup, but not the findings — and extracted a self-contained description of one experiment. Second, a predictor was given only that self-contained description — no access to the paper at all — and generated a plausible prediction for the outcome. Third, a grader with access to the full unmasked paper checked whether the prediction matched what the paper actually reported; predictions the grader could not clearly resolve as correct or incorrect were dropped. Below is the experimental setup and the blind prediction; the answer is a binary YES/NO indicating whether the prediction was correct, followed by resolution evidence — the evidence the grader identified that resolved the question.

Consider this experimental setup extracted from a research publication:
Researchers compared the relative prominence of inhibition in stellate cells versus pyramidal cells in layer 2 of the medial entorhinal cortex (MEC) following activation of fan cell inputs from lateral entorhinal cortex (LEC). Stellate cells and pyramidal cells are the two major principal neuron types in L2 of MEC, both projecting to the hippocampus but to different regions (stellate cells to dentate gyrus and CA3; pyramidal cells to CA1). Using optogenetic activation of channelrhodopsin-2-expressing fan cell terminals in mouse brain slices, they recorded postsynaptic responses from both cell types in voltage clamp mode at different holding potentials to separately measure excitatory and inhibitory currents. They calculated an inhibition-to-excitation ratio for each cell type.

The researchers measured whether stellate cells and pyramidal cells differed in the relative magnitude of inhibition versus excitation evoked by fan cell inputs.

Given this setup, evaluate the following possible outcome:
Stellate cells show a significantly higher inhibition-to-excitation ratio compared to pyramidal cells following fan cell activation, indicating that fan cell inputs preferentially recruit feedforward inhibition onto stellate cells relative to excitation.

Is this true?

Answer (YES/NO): YES